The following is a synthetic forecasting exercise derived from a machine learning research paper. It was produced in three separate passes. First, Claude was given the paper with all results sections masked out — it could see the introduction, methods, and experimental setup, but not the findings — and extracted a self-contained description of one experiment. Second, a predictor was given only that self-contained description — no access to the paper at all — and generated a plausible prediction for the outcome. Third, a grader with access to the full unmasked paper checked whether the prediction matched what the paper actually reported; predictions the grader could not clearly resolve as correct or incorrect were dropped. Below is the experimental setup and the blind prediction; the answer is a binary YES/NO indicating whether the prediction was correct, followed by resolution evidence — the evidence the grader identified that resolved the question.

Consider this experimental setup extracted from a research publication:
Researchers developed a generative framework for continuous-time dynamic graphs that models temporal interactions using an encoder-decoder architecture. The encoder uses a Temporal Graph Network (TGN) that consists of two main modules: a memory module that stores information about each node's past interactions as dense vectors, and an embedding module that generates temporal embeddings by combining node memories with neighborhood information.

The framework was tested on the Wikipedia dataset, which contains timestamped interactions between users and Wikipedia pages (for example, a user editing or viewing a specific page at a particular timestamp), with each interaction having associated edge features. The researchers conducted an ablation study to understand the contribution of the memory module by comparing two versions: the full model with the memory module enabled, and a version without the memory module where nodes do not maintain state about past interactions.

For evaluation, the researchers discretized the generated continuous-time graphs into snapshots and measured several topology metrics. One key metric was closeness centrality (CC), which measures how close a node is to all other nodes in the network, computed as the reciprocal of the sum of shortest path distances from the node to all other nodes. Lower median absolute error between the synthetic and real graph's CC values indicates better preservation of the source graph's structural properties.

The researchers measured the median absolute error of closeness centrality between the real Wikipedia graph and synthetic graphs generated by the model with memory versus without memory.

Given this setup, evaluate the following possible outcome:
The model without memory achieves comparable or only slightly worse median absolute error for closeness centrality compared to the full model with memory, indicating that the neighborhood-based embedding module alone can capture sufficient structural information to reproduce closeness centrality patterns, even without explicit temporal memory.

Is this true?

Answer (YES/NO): NO